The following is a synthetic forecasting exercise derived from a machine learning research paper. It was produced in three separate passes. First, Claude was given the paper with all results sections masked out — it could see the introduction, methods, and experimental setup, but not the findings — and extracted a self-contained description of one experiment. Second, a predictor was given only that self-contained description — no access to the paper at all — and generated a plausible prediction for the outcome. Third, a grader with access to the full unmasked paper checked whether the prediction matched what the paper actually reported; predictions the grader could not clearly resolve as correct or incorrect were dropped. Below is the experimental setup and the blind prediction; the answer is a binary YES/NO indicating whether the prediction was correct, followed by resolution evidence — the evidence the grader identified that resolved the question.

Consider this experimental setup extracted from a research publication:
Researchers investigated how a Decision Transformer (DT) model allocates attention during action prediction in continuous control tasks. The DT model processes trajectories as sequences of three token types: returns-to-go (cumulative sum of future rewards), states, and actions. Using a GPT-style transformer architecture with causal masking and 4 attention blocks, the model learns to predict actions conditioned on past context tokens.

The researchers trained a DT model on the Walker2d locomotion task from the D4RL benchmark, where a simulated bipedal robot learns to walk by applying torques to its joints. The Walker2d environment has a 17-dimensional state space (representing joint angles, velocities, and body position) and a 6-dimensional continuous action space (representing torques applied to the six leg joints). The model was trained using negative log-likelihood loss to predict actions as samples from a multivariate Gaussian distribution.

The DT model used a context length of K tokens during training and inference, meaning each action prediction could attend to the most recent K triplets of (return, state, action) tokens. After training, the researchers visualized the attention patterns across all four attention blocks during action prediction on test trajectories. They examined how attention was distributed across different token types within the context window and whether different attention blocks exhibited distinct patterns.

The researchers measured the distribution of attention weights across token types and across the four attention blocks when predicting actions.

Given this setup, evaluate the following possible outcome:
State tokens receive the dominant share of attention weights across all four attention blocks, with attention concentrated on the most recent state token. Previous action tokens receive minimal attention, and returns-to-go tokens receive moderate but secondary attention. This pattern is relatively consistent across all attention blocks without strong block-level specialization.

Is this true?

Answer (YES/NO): NO